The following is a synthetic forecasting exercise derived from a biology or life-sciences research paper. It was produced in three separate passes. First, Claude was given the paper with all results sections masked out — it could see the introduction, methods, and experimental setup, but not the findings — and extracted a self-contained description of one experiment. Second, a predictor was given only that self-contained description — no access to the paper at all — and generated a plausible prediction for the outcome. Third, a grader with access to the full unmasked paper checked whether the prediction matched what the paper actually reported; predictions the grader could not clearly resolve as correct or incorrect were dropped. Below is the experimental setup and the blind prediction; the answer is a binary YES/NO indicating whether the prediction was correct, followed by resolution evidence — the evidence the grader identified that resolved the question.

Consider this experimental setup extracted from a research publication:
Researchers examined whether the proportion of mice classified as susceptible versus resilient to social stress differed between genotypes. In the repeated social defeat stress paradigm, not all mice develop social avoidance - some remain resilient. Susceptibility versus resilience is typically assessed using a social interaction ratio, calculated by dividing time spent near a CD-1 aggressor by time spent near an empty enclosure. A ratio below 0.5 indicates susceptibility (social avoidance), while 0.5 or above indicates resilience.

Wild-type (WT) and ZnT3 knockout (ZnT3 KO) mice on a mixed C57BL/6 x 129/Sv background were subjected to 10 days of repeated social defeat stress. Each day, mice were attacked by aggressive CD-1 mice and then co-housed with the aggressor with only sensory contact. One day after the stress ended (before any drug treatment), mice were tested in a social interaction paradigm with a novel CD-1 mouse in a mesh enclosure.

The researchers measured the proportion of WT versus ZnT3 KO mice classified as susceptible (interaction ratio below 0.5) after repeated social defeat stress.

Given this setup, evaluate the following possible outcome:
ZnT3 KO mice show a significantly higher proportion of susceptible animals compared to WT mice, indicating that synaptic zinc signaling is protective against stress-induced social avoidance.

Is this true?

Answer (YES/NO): NO